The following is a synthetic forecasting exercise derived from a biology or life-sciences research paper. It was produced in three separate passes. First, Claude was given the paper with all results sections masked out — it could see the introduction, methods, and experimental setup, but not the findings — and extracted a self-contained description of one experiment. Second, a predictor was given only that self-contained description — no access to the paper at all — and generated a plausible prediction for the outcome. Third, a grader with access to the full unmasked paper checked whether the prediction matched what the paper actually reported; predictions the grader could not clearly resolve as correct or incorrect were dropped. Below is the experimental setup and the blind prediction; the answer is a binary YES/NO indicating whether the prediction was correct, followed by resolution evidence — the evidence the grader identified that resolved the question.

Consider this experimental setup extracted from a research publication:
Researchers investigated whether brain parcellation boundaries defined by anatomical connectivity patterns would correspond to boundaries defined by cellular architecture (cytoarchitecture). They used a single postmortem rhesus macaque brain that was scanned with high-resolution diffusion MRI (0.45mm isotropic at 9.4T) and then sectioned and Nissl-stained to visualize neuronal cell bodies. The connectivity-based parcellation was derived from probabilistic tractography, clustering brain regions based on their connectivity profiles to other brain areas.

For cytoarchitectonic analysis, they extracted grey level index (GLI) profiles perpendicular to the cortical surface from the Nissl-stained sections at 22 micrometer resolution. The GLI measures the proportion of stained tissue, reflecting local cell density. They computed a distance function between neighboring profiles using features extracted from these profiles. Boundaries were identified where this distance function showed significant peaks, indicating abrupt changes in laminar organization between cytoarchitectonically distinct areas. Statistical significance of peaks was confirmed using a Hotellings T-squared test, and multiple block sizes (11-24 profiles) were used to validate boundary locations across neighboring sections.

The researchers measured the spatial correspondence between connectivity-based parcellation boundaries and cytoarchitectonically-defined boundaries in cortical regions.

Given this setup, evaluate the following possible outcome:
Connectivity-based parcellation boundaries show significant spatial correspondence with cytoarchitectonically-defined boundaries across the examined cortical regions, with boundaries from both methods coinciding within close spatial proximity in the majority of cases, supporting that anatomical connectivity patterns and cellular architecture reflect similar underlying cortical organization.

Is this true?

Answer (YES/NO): NO